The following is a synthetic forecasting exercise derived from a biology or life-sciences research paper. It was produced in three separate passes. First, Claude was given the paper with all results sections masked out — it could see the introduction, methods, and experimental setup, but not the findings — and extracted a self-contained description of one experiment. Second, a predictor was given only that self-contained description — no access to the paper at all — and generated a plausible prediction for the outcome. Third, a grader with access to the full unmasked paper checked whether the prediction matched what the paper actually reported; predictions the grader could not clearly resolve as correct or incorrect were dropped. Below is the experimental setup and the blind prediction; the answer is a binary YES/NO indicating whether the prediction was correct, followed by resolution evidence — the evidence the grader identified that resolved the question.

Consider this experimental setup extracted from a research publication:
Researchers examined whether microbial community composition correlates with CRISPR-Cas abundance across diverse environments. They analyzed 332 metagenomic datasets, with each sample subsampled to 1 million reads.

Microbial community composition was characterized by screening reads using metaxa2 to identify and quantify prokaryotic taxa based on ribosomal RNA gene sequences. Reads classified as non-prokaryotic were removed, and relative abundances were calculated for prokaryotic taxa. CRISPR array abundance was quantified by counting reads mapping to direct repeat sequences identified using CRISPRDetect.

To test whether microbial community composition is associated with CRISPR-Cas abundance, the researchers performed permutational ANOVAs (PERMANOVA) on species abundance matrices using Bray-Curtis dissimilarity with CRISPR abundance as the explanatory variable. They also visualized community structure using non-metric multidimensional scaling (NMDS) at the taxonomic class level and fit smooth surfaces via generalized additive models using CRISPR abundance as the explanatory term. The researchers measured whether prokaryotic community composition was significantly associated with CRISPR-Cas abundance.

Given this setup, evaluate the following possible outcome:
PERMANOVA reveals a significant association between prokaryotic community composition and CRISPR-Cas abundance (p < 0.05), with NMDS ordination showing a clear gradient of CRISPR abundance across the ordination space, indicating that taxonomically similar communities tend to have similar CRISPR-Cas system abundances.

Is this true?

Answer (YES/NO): NO